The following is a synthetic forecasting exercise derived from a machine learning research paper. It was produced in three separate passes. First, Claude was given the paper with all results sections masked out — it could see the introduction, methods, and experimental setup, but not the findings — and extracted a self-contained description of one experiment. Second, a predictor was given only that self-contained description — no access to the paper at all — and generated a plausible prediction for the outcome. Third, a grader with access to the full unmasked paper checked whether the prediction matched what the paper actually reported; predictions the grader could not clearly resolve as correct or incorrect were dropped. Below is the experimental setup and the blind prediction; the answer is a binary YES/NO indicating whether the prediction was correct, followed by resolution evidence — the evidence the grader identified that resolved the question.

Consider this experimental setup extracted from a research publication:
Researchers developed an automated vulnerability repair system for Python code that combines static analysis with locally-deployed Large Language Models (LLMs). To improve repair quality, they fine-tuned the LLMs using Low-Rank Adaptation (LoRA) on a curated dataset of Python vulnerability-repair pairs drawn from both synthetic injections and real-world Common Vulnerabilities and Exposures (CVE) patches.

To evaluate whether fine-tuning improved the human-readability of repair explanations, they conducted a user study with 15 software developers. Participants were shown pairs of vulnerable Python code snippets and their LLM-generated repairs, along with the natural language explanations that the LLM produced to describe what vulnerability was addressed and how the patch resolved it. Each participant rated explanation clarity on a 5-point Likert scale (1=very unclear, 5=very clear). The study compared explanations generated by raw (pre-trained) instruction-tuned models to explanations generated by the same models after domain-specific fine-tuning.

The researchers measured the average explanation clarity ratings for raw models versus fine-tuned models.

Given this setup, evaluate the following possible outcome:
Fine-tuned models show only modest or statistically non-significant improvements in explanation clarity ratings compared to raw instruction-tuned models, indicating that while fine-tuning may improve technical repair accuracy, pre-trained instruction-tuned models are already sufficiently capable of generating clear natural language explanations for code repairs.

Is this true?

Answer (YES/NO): NO